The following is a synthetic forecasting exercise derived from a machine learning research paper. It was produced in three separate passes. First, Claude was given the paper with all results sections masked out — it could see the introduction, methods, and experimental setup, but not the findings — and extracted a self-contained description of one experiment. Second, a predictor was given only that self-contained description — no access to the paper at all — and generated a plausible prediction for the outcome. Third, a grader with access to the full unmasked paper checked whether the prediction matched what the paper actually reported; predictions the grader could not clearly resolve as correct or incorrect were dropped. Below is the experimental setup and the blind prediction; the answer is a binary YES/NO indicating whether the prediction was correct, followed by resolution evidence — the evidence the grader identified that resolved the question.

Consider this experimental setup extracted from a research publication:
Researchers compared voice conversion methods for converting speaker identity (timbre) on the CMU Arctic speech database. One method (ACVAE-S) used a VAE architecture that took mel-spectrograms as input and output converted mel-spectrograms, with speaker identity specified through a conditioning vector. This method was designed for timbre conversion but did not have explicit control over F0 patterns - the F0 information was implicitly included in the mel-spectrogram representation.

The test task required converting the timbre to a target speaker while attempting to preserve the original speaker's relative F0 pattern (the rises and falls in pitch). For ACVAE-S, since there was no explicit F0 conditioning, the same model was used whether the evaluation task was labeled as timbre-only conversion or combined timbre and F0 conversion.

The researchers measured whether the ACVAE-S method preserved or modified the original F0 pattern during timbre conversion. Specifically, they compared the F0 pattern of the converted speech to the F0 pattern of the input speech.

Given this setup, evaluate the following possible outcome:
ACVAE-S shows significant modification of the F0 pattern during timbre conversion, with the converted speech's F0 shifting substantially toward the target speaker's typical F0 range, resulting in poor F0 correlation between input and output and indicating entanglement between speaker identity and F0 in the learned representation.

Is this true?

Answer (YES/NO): NO